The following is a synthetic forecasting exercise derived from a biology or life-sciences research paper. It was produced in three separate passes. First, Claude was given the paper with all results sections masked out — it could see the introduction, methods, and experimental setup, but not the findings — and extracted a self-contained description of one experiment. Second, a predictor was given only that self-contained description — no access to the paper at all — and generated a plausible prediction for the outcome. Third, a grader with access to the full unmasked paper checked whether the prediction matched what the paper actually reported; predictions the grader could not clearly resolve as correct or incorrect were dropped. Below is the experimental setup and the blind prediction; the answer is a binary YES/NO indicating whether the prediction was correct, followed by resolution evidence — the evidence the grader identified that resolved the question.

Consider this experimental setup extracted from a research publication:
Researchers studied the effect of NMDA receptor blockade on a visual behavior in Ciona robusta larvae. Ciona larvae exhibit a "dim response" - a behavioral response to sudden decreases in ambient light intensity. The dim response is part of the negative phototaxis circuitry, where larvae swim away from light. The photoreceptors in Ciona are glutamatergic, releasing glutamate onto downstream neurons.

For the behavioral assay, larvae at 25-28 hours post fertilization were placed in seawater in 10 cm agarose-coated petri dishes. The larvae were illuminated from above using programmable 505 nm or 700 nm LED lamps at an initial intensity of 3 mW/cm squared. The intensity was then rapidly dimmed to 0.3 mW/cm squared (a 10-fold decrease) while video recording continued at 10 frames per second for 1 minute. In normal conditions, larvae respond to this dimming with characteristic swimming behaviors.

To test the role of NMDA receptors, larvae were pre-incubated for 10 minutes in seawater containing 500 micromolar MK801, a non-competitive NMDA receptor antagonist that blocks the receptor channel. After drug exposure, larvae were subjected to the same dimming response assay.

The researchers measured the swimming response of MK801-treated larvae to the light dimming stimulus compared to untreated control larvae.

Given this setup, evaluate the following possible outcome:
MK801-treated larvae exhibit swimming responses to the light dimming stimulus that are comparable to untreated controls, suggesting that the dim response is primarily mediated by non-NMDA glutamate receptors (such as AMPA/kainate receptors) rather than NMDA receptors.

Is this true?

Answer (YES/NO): NO